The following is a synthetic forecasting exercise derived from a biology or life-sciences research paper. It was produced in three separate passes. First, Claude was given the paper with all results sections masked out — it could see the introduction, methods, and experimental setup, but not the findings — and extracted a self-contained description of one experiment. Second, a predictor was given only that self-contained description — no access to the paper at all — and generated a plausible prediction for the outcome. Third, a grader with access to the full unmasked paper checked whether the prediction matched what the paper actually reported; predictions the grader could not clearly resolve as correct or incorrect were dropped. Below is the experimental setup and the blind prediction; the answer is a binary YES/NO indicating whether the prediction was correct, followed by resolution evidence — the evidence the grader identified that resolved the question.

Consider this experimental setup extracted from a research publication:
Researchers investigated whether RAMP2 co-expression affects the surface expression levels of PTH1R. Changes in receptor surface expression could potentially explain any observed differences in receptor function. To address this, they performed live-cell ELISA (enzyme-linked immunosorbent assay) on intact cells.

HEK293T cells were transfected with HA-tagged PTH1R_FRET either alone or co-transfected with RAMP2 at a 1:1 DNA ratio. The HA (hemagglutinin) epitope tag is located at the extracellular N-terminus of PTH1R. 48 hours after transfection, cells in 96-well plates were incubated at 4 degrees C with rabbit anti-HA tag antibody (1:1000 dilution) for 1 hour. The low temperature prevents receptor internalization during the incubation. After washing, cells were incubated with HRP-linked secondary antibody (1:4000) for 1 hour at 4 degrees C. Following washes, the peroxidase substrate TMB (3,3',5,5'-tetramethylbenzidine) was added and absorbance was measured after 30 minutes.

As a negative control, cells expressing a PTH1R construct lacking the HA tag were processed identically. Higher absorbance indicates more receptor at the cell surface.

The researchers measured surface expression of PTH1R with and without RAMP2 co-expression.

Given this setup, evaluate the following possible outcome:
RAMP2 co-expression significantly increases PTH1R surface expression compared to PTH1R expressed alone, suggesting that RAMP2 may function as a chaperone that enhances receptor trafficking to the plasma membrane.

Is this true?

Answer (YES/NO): NO